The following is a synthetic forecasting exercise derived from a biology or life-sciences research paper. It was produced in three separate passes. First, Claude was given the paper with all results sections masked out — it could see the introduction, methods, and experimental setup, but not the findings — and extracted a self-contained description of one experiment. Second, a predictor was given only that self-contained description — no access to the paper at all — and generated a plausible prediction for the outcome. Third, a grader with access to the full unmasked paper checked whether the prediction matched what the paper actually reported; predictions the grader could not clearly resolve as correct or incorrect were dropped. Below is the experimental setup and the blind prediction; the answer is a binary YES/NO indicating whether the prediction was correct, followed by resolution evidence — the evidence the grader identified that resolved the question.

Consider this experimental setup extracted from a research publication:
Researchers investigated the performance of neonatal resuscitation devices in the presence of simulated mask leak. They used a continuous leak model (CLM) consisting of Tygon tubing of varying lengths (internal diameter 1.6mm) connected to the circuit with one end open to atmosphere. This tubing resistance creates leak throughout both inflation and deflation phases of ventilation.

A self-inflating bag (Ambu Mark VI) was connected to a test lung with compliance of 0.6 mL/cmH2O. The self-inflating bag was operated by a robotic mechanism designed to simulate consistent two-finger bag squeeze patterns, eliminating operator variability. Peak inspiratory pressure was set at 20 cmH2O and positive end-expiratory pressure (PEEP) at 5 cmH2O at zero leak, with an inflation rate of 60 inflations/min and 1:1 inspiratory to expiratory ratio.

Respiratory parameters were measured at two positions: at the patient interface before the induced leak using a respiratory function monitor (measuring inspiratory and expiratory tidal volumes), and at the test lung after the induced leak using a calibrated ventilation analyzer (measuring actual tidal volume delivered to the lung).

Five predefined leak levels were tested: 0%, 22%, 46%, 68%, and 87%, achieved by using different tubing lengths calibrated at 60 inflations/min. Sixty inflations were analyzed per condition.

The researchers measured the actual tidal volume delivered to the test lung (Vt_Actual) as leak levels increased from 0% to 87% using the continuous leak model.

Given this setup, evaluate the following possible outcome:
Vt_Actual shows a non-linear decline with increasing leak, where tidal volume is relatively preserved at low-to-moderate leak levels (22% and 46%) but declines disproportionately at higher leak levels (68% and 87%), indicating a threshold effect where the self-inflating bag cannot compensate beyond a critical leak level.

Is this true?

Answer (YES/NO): NO